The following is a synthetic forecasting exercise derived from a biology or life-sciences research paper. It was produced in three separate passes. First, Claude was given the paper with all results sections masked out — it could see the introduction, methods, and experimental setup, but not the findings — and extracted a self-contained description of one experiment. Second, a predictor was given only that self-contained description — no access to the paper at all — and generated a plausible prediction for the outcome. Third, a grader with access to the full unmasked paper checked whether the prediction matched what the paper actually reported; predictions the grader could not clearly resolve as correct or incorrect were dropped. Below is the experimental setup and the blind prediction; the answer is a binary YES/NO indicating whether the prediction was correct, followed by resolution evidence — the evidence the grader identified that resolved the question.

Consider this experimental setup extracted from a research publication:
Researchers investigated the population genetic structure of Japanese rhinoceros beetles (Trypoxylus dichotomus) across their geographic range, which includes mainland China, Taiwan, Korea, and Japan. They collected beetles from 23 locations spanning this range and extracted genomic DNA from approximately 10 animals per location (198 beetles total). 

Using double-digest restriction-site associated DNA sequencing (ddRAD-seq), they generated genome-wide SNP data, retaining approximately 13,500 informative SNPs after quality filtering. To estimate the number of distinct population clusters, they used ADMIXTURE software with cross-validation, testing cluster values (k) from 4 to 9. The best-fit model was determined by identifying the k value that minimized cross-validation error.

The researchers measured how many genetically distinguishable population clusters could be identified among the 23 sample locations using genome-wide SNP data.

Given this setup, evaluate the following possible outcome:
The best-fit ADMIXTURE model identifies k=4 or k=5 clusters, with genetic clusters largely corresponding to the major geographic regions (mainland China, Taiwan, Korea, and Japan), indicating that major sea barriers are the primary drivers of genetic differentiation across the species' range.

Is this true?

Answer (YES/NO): NO